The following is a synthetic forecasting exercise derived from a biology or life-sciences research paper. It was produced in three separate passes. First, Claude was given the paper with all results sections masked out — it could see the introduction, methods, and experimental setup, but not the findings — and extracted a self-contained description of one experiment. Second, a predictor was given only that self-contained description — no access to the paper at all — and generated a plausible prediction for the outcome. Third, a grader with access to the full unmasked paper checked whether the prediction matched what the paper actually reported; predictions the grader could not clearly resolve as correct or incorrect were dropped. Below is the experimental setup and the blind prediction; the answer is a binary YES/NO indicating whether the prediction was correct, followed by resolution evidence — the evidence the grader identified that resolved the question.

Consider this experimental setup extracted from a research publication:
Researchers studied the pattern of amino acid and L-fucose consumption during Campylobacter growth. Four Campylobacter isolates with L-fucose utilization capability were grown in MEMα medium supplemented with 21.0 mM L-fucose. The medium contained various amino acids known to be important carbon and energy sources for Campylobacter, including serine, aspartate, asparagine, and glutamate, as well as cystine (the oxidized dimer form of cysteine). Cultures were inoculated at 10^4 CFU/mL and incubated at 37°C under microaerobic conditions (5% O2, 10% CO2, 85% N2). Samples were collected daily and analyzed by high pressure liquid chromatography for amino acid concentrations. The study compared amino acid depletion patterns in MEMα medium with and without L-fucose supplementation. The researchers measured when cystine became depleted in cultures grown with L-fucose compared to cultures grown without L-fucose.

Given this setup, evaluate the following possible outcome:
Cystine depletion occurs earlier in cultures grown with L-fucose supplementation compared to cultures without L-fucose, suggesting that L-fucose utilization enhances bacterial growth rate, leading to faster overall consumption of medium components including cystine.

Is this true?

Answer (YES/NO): NO